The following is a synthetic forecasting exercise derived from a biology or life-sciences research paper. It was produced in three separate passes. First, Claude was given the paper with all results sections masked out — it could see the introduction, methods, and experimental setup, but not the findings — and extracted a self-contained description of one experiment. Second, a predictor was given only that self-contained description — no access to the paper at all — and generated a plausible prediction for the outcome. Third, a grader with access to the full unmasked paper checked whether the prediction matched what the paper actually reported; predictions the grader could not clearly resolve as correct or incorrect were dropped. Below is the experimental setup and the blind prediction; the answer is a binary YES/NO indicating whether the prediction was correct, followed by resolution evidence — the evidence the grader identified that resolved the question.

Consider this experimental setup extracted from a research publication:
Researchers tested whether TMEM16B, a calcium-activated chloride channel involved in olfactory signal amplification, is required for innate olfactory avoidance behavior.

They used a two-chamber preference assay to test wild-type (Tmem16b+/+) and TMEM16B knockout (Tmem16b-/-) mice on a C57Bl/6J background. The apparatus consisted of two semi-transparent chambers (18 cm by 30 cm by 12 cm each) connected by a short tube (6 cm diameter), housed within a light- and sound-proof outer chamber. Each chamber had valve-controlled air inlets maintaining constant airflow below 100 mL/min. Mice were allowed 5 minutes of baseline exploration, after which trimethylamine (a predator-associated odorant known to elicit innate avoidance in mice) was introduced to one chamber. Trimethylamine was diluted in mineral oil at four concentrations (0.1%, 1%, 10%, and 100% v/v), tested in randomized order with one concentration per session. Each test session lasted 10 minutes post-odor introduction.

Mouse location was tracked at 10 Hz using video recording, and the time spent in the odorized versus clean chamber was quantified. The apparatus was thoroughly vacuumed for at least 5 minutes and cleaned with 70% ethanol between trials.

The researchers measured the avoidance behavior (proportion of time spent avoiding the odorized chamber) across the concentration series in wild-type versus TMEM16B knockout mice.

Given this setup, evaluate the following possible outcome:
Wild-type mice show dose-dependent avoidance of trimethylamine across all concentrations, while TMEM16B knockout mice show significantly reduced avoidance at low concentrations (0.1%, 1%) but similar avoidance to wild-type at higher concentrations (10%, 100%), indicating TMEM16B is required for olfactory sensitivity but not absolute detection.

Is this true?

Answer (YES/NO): NO